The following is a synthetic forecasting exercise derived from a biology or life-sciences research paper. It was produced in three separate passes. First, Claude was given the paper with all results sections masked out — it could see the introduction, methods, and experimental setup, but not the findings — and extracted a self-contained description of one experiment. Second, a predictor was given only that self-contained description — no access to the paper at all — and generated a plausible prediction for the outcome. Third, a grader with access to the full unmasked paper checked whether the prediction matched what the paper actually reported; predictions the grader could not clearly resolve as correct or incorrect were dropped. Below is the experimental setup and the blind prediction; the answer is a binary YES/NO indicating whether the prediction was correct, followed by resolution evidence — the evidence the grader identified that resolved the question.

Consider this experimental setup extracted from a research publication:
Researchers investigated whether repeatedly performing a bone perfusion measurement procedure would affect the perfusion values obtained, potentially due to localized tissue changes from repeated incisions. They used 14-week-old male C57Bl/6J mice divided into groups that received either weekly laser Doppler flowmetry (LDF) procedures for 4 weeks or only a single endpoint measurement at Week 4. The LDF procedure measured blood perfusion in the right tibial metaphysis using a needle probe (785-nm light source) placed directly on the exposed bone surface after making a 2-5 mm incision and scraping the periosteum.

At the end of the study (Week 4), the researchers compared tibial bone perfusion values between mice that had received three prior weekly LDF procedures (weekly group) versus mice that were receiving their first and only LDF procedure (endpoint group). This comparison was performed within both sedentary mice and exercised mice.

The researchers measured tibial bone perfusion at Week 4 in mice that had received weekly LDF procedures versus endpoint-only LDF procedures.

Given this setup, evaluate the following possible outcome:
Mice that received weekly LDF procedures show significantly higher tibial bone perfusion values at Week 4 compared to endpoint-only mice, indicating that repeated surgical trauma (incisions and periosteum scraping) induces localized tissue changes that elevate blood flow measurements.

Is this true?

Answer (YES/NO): NO